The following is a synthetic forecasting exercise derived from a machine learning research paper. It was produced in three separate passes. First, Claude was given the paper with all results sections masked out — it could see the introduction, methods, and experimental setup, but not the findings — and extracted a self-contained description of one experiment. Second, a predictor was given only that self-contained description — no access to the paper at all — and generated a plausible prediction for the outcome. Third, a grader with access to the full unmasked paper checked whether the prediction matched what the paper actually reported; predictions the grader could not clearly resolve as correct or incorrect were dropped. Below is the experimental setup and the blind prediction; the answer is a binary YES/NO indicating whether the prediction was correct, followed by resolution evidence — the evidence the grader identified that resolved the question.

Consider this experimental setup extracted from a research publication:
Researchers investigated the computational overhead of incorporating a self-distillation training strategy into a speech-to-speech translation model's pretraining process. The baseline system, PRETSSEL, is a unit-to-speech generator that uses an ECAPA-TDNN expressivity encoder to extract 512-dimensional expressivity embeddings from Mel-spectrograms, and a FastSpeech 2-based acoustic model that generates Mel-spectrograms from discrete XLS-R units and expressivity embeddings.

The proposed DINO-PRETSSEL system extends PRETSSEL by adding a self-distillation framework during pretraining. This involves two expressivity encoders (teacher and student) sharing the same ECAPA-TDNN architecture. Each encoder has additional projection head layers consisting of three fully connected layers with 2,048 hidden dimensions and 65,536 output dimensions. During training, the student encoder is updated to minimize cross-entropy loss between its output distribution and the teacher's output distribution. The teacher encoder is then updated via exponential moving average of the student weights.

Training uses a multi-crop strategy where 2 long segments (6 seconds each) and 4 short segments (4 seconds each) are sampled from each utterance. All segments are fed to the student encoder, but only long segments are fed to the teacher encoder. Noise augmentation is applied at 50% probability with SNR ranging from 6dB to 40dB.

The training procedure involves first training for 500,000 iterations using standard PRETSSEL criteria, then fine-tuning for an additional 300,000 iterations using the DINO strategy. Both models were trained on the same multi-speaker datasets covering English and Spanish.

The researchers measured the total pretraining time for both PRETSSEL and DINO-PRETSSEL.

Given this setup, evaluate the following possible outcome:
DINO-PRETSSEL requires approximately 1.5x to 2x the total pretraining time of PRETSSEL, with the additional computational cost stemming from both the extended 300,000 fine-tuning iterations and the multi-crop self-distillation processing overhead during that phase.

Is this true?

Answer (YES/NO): YES